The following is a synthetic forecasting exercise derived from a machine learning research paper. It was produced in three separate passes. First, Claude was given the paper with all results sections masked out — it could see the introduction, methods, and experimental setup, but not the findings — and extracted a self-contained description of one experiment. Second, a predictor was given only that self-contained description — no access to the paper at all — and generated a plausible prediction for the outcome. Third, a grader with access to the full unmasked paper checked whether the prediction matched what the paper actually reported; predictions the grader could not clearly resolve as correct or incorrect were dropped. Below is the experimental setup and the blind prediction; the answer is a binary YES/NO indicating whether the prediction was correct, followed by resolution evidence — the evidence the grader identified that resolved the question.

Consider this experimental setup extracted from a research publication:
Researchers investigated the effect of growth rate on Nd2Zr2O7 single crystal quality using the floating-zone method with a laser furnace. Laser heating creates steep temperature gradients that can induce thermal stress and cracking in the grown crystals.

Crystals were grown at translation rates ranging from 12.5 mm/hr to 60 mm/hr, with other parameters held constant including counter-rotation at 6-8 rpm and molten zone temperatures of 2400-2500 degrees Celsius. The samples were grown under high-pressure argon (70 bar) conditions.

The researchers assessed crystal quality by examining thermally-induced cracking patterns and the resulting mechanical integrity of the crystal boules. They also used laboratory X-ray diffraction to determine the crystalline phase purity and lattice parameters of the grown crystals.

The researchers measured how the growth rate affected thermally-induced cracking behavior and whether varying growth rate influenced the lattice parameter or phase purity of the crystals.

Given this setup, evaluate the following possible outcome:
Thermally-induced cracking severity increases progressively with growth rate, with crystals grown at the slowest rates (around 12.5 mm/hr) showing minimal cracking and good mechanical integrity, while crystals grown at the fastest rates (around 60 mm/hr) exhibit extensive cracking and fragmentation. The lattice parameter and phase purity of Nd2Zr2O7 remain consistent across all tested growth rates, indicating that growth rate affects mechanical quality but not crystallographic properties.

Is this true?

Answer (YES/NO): NO